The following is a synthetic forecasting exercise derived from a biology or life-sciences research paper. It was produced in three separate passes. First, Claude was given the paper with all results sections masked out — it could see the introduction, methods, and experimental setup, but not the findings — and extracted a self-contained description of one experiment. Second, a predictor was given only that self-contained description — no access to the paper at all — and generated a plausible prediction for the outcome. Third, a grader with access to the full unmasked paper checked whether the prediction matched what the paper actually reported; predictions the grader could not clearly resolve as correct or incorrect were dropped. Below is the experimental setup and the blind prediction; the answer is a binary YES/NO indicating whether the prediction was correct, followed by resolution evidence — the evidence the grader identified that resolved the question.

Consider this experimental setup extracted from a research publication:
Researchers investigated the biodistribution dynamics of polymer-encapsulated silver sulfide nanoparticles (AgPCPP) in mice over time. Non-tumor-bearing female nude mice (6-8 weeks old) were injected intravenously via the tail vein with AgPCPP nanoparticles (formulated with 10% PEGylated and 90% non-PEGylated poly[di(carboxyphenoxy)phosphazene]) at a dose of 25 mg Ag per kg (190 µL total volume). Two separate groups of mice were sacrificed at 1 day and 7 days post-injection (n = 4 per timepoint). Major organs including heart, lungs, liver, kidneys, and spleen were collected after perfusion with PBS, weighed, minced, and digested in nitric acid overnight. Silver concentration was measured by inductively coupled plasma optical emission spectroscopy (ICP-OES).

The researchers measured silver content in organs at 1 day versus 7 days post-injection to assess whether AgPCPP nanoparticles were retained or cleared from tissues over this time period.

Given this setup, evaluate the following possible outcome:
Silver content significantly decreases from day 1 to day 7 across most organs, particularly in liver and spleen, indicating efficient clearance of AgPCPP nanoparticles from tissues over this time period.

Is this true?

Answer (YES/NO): YES